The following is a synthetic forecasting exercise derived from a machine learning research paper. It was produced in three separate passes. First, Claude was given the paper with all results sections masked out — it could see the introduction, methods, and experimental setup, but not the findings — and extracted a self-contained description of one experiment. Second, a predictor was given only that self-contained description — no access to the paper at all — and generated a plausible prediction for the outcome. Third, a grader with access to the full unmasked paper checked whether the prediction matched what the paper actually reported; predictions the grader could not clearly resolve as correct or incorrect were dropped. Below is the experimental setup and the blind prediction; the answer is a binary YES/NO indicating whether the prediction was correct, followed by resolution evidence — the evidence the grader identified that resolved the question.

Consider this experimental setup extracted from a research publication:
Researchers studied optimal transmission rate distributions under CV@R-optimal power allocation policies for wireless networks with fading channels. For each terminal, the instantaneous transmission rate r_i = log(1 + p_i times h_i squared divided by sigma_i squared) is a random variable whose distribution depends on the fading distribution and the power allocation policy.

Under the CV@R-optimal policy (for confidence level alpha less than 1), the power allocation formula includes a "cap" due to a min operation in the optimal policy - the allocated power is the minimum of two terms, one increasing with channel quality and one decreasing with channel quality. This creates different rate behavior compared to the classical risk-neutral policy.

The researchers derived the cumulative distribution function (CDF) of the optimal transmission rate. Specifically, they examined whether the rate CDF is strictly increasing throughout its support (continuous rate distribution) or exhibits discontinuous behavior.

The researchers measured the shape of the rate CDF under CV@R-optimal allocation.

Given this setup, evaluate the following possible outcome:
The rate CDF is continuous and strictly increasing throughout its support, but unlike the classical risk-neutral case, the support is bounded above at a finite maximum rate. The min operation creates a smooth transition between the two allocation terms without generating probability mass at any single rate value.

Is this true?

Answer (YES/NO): NO